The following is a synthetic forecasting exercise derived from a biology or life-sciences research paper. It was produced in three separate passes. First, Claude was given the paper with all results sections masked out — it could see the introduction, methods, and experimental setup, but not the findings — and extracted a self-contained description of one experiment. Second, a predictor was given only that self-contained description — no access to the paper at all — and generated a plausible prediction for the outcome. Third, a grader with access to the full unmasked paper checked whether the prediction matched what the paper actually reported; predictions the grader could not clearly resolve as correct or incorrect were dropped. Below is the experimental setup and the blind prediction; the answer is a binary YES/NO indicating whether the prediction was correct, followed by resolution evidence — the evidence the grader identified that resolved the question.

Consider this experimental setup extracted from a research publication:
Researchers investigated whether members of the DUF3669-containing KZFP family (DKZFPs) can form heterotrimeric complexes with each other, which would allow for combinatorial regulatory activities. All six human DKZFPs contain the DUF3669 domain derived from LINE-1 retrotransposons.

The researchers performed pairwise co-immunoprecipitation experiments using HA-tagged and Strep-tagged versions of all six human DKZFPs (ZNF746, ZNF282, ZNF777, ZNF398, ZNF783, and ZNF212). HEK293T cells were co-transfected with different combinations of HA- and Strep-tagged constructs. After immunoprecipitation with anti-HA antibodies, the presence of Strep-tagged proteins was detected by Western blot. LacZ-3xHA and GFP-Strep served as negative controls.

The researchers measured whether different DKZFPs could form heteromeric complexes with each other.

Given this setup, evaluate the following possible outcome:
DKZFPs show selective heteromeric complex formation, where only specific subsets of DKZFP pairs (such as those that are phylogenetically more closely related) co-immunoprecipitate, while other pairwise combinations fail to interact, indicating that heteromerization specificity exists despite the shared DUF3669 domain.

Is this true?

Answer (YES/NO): NO